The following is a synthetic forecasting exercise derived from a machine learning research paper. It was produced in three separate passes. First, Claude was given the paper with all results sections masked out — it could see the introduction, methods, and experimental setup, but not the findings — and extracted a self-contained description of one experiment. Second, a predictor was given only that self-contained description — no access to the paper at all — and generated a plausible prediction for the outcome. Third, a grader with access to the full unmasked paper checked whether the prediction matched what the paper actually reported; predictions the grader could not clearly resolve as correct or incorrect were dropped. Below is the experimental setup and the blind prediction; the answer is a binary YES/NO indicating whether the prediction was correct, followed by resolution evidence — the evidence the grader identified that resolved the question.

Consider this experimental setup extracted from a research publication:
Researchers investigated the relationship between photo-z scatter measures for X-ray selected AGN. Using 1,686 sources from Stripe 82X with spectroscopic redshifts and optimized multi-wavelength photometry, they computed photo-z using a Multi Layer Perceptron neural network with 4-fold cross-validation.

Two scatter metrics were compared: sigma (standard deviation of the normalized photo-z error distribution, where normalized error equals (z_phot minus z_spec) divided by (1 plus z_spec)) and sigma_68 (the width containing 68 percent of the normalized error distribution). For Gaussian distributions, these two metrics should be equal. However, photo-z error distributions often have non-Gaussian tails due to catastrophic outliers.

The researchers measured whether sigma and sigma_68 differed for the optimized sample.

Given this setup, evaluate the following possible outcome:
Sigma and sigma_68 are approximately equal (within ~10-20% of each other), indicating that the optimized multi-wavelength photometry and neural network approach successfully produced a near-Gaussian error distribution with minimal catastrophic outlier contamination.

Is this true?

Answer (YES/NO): NO